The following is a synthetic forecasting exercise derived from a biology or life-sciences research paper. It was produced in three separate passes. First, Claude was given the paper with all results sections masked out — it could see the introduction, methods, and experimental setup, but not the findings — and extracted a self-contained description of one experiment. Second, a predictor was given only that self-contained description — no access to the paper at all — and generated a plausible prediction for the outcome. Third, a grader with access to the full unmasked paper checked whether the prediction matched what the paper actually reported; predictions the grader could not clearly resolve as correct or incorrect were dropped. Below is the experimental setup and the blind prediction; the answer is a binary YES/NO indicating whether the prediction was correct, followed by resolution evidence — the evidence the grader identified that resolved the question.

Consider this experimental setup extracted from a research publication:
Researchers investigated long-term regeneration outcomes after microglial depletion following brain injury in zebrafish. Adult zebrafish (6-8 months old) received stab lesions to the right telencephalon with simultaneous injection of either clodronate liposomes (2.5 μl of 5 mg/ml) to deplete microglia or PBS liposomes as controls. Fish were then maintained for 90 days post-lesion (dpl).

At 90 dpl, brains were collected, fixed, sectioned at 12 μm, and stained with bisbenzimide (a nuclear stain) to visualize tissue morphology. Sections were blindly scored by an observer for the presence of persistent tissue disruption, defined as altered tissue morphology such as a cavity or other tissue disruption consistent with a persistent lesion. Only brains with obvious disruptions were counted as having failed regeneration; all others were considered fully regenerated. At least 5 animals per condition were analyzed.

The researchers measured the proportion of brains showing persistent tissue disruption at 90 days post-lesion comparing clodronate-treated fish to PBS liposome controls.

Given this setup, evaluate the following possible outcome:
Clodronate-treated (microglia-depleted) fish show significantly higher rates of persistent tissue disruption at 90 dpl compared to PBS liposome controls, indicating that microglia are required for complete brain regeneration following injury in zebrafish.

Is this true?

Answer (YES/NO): YES